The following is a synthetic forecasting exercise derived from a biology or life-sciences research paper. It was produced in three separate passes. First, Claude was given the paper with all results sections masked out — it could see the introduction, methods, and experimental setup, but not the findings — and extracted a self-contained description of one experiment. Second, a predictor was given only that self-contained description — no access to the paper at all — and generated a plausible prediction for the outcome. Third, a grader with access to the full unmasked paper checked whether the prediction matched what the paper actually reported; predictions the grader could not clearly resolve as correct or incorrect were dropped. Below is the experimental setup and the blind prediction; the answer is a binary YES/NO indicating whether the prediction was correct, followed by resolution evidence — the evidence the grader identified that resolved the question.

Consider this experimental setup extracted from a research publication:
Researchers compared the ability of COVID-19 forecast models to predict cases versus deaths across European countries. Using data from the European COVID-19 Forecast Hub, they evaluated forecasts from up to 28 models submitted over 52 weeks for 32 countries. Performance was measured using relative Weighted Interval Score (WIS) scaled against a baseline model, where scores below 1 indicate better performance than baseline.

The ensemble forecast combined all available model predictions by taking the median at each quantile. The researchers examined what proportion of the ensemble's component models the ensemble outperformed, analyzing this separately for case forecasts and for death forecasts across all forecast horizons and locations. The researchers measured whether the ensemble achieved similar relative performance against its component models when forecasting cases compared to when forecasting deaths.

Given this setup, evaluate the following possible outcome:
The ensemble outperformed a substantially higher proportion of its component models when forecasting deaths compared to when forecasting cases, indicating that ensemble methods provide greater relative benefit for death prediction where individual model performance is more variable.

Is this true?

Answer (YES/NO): YES